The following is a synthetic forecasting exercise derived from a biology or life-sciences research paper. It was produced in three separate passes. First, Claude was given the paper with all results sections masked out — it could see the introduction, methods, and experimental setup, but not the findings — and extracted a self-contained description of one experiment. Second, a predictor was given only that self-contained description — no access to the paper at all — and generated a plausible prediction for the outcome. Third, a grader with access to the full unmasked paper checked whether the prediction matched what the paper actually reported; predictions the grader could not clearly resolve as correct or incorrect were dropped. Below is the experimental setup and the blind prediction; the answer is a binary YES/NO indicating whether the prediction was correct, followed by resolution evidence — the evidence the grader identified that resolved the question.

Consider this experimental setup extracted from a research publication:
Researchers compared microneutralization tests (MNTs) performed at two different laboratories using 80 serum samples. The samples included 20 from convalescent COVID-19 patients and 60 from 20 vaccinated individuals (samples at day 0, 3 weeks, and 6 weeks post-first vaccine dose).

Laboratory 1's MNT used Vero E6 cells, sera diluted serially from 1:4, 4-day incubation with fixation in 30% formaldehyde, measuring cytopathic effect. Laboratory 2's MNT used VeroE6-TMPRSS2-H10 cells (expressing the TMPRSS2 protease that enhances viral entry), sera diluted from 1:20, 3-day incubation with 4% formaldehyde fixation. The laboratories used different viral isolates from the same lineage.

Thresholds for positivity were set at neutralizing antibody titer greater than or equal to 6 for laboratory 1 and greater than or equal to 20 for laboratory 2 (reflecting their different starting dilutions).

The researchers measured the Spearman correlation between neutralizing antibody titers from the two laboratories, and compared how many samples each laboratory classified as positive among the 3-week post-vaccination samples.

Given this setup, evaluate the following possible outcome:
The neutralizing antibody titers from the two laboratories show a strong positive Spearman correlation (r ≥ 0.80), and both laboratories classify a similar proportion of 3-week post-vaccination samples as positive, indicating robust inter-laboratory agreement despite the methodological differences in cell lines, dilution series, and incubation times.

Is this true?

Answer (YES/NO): NO